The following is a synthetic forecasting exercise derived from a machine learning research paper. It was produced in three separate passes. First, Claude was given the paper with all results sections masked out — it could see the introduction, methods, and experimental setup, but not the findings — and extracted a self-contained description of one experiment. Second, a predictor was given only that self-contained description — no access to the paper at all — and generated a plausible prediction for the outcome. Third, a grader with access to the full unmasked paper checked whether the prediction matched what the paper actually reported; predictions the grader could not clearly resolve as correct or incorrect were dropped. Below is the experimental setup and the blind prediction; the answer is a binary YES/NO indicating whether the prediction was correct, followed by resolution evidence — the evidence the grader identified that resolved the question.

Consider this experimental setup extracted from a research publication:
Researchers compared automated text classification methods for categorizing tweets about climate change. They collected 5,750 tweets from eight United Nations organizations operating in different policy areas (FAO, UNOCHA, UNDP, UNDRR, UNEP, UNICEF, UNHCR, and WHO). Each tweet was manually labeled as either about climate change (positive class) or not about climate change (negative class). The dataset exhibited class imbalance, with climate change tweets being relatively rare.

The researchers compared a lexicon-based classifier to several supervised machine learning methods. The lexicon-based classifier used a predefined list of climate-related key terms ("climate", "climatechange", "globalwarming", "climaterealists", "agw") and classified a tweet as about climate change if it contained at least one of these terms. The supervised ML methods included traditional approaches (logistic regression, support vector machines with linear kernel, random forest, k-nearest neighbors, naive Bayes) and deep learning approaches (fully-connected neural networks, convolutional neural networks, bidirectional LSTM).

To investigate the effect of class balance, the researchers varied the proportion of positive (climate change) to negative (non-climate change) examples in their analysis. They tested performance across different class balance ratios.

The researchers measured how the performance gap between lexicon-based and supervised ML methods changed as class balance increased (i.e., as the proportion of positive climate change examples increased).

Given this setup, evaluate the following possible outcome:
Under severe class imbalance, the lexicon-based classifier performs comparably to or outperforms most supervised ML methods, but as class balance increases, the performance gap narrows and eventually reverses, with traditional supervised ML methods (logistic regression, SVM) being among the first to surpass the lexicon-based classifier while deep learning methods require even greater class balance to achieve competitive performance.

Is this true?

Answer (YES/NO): NO